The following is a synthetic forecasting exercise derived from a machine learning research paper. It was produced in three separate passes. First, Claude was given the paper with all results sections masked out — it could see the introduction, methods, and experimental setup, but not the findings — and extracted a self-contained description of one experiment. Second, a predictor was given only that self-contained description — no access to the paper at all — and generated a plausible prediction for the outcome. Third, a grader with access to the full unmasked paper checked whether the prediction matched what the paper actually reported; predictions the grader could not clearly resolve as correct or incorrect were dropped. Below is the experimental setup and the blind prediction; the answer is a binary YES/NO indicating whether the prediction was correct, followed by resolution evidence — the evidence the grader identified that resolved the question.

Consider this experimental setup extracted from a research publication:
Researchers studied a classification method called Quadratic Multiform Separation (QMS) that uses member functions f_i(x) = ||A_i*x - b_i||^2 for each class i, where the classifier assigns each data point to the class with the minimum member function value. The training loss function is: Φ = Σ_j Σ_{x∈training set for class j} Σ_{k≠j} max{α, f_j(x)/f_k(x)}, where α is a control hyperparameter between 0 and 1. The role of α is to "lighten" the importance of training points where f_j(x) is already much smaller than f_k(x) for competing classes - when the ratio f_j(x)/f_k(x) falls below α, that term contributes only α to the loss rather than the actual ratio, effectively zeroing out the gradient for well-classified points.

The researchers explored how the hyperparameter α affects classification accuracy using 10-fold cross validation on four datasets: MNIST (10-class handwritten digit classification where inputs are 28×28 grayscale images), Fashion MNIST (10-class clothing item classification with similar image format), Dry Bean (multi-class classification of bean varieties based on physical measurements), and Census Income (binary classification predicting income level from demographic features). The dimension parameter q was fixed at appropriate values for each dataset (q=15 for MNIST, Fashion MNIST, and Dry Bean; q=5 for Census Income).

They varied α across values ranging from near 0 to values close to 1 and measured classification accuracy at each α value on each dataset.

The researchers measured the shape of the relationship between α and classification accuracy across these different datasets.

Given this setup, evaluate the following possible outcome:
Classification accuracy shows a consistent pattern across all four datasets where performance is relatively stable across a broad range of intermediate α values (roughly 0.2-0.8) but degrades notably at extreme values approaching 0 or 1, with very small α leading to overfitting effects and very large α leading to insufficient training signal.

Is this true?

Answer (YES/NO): NO